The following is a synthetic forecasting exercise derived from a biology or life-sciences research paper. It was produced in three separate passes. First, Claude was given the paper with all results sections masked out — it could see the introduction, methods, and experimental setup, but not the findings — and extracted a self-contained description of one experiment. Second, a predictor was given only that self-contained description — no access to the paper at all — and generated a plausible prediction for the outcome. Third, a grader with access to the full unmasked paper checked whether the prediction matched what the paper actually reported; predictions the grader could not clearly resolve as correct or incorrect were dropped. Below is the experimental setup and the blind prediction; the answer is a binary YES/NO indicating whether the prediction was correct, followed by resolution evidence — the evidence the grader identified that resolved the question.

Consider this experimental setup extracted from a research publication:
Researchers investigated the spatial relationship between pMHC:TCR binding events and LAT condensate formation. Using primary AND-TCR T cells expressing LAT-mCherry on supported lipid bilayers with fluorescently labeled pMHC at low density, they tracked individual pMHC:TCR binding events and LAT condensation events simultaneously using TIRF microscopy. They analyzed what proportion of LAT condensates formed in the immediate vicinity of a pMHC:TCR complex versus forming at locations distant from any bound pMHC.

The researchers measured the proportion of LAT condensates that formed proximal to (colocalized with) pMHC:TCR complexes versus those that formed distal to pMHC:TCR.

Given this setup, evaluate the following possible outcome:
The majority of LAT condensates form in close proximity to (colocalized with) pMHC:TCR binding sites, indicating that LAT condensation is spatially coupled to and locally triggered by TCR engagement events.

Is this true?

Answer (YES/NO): NO